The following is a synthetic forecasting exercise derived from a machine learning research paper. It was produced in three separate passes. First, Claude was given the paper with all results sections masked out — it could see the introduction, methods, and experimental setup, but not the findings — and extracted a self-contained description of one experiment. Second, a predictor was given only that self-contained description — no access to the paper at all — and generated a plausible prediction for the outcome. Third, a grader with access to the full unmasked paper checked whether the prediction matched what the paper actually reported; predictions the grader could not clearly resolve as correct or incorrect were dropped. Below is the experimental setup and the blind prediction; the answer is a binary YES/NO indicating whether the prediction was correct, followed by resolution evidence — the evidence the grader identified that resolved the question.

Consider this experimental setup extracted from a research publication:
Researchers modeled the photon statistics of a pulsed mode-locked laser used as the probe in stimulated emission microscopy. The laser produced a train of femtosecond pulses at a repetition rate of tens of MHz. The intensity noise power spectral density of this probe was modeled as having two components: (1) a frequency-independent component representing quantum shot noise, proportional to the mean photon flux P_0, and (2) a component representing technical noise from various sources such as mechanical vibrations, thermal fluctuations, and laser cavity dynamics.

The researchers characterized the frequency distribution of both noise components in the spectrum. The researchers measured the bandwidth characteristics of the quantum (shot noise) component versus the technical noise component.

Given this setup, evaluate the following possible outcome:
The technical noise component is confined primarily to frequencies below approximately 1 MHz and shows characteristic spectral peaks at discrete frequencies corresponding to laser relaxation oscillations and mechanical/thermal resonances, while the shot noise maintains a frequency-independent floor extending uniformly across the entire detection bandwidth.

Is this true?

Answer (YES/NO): NO